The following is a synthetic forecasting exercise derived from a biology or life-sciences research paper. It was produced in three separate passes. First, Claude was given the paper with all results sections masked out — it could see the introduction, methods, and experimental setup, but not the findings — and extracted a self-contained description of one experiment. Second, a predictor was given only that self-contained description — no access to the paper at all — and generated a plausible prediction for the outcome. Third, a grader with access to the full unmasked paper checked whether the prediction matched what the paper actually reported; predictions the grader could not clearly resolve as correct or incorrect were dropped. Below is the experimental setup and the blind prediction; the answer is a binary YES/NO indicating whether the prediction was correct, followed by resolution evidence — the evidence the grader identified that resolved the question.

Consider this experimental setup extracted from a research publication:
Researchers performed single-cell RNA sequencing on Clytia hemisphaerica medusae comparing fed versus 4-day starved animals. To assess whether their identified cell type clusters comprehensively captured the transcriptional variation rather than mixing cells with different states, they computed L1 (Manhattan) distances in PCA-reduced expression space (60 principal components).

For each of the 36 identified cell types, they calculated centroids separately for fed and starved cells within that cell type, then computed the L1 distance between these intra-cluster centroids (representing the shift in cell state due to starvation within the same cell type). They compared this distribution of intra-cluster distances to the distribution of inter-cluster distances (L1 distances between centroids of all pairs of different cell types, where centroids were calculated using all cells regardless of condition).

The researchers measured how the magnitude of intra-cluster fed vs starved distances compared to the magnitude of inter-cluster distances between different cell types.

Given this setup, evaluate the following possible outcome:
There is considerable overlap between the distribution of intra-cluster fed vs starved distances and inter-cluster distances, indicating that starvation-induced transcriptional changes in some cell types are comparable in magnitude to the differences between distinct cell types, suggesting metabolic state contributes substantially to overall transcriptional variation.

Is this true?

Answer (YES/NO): NO